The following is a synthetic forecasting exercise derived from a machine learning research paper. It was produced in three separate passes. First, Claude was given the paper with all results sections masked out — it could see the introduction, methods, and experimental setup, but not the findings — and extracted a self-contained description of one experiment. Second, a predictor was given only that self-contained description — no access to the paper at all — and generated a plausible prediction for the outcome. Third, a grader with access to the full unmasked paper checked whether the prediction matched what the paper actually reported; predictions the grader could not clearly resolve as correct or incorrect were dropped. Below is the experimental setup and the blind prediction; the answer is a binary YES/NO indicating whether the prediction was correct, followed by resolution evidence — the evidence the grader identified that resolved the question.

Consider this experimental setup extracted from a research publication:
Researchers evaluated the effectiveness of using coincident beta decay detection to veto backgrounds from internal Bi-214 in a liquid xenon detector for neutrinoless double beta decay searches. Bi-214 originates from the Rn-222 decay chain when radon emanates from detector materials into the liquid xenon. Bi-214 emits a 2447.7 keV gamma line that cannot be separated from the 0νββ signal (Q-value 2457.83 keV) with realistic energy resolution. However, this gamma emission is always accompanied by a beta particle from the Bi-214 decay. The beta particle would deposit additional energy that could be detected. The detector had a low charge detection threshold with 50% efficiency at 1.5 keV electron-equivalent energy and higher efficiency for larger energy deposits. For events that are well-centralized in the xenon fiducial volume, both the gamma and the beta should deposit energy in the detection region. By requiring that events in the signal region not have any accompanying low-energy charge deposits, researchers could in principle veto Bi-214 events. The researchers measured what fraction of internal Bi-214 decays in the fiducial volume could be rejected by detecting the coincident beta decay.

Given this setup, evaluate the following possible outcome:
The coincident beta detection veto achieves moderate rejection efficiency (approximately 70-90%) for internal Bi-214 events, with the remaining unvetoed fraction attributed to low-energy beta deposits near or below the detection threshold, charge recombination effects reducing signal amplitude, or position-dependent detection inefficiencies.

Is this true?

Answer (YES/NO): NO